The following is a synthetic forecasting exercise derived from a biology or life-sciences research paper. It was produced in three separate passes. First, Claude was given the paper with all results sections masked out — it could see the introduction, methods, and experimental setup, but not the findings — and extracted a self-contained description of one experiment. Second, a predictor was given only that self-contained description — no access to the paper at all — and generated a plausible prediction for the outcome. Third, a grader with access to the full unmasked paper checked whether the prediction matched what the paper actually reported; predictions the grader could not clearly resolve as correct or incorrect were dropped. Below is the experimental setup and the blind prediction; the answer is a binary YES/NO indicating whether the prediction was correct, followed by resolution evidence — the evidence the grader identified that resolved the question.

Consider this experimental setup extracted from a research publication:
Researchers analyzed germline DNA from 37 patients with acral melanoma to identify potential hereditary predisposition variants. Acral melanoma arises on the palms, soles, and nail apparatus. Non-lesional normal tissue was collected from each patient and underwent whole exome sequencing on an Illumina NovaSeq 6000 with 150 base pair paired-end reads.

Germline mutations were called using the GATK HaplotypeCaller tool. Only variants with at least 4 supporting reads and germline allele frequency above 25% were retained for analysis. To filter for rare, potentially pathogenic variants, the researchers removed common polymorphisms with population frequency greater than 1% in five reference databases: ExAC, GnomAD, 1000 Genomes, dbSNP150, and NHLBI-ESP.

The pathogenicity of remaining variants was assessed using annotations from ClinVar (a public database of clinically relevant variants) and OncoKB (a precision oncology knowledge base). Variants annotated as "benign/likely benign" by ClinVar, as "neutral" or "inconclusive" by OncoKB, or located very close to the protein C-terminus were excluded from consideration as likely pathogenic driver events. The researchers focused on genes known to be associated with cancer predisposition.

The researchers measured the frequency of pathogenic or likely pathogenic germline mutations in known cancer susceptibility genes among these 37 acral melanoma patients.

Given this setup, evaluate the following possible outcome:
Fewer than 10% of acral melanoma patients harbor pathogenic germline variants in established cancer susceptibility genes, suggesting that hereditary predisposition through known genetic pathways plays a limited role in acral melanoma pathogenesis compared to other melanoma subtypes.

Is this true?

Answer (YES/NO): YES